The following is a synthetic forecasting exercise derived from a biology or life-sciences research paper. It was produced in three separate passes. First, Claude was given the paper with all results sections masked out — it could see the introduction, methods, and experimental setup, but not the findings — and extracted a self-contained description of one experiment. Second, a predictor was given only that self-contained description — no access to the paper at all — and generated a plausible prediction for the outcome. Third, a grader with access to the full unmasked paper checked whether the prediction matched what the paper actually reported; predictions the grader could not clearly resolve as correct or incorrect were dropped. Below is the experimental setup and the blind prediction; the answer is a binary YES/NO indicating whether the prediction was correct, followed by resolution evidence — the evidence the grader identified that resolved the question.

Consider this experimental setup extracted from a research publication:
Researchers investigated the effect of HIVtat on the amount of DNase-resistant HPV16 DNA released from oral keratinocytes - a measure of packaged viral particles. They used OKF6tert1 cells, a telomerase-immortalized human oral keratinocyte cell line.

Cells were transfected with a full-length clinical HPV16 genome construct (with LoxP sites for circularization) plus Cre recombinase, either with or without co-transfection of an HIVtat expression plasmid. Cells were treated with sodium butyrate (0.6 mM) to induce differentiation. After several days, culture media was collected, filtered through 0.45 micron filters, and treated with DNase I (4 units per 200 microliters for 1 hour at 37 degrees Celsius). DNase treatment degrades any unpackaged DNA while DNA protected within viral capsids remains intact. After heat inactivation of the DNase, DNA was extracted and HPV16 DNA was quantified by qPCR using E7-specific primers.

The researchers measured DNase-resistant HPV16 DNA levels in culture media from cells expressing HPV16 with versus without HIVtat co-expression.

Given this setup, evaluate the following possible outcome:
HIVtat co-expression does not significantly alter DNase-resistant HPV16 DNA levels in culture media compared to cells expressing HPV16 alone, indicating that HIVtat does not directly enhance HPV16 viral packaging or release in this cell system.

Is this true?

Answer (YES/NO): NO